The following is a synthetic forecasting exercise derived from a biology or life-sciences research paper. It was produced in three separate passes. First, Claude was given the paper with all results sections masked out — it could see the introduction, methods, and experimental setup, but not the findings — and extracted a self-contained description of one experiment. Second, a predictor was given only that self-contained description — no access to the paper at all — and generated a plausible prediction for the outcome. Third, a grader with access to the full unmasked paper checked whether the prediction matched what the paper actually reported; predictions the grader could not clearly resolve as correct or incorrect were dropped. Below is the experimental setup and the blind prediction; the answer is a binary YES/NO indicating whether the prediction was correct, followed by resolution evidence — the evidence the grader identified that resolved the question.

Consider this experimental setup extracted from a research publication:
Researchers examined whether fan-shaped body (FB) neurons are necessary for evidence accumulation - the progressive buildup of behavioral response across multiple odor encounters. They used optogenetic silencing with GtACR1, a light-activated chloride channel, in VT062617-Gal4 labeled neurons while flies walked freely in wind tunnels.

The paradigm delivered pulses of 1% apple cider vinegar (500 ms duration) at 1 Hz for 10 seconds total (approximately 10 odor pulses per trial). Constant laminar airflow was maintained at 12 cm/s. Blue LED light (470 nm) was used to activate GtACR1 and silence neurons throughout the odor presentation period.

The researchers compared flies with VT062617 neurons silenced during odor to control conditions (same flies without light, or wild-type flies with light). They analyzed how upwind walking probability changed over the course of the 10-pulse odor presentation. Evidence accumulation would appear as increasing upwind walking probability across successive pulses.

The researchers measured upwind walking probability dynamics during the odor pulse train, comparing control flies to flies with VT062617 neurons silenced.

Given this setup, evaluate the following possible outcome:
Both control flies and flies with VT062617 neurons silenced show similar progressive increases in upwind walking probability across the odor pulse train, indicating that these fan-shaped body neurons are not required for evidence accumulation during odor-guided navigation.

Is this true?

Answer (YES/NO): NO